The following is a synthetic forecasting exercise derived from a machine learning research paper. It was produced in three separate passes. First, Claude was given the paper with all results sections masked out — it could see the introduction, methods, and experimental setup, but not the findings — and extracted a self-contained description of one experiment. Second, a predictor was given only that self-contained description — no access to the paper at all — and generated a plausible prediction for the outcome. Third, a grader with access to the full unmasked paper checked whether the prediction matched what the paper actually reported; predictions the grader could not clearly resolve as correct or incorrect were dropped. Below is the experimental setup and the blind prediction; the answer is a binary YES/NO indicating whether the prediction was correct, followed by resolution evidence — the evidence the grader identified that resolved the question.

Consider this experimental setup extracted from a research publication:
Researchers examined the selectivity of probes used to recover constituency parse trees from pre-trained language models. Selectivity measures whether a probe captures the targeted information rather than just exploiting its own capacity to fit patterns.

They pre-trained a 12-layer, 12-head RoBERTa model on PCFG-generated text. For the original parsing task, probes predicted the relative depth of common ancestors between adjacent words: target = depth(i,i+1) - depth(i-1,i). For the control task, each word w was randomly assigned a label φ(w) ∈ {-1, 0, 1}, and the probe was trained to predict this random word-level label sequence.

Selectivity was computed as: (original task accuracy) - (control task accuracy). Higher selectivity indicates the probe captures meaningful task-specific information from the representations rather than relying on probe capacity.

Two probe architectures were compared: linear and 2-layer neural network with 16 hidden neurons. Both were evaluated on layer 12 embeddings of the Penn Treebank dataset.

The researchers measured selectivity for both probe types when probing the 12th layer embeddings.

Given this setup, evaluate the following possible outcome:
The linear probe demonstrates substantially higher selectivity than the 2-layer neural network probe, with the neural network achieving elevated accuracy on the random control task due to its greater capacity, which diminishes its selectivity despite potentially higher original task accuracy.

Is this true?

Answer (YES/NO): NO